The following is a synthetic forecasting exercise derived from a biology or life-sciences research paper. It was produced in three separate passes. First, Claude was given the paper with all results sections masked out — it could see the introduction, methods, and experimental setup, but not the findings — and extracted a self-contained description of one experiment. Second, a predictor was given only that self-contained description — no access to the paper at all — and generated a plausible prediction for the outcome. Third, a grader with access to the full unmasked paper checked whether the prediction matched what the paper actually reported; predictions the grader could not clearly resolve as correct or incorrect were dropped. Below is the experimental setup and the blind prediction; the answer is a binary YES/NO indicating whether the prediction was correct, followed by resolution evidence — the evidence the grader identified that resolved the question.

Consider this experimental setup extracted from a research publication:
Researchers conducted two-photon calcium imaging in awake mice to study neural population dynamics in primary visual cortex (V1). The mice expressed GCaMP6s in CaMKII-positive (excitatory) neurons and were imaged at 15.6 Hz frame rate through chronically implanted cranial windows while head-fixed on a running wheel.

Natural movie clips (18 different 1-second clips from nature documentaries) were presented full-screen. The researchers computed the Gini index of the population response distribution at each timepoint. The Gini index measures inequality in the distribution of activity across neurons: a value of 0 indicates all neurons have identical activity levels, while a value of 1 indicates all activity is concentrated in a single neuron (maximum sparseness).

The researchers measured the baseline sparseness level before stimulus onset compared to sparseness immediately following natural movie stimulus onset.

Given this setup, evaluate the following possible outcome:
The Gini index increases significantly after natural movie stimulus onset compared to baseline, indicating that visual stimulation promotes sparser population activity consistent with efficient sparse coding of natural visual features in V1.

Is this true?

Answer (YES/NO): NO